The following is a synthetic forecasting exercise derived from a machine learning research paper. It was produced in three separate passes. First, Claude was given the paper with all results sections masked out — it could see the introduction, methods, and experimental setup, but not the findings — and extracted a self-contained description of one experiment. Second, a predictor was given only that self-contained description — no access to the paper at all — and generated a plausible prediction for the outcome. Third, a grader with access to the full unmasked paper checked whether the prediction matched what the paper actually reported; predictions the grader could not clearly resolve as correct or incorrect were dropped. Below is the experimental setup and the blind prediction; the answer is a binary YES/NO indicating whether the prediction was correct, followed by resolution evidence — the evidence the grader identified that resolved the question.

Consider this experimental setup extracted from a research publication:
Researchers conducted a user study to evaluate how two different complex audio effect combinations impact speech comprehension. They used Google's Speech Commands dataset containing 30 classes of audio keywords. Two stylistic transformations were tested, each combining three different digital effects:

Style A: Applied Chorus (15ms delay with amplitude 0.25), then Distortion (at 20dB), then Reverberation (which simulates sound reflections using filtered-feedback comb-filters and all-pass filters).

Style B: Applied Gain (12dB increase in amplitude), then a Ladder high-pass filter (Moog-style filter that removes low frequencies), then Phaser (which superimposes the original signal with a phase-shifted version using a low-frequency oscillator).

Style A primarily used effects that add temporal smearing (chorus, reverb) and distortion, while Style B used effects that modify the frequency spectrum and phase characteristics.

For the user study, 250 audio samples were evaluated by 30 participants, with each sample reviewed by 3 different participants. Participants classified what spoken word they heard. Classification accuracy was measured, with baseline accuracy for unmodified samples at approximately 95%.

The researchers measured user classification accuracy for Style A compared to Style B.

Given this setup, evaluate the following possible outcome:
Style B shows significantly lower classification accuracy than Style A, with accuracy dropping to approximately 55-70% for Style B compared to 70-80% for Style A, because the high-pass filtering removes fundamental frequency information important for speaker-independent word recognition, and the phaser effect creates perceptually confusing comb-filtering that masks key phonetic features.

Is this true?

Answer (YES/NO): NO